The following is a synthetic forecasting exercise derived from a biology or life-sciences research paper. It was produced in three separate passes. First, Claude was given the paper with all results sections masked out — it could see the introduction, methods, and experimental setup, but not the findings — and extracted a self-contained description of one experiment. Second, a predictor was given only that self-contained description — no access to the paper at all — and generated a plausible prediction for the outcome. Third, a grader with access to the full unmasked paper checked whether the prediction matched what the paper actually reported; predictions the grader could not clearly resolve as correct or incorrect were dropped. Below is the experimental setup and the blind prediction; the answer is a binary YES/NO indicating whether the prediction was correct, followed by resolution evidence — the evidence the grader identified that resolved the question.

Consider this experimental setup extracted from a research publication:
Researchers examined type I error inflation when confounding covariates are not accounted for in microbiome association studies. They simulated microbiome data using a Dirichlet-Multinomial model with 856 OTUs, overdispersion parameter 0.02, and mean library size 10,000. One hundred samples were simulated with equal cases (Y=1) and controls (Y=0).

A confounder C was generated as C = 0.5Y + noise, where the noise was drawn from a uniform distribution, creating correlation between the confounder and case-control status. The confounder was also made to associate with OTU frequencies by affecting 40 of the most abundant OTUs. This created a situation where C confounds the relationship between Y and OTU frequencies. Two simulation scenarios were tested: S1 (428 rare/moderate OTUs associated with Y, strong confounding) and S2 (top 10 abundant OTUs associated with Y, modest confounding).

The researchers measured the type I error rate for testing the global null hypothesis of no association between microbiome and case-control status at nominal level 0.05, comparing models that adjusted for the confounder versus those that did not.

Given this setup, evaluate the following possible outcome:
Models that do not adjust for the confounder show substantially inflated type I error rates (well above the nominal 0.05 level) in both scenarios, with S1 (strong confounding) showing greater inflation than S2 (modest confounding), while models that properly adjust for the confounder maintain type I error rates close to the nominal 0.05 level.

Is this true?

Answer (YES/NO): YES